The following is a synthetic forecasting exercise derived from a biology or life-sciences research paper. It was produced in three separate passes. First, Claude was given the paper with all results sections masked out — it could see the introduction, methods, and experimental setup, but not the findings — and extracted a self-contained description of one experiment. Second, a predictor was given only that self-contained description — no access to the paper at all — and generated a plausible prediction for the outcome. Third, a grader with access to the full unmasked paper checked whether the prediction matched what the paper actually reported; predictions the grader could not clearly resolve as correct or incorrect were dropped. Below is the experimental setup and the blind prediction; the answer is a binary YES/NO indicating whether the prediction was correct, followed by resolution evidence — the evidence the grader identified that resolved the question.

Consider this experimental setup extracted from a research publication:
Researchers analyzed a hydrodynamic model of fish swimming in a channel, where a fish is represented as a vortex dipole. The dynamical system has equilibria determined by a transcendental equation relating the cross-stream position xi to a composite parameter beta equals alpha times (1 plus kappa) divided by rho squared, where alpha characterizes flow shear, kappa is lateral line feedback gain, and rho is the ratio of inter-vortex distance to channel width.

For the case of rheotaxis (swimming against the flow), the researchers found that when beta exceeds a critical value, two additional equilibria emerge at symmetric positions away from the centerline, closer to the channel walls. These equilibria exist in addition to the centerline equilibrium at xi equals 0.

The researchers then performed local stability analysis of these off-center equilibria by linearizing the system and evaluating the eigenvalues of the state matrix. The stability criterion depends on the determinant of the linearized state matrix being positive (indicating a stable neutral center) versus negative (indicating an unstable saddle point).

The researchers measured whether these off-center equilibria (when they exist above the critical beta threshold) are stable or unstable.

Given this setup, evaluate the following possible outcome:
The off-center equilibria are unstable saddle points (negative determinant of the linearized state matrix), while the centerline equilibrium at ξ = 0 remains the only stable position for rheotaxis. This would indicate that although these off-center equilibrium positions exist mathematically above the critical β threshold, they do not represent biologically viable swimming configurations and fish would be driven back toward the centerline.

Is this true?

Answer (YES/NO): YES